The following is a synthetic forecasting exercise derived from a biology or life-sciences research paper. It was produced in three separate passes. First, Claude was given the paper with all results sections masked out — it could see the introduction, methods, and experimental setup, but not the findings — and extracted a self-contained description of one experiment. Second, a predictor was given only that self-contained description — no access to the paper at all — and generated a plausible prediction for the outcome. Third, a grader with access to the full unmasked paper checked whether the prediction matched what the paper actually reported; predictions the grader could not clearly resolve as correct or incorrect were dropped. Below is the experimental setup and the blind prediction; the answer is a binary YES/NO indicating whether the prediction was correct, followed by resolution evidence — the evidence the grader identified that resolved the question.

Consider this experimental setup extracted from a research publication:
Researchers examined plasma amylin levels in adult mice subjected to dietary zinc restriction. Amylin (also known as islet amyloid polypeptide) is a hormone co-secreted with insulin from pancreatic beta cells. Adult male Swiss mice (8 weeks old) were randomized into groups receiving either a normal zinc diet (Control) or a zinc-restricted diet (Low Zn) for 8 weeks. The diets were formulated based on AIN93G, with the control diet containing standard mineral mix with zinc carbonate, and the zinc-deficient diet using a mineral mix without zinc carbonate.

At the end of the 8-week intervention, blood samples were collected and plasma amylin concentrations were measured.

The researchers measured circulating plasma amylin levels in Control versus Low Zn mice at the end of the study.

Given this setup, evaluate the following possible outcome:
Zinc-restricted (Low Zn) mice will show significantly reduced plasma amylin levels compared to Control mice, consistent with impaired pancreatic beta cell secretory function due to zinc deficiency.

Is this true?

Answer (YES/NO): NO